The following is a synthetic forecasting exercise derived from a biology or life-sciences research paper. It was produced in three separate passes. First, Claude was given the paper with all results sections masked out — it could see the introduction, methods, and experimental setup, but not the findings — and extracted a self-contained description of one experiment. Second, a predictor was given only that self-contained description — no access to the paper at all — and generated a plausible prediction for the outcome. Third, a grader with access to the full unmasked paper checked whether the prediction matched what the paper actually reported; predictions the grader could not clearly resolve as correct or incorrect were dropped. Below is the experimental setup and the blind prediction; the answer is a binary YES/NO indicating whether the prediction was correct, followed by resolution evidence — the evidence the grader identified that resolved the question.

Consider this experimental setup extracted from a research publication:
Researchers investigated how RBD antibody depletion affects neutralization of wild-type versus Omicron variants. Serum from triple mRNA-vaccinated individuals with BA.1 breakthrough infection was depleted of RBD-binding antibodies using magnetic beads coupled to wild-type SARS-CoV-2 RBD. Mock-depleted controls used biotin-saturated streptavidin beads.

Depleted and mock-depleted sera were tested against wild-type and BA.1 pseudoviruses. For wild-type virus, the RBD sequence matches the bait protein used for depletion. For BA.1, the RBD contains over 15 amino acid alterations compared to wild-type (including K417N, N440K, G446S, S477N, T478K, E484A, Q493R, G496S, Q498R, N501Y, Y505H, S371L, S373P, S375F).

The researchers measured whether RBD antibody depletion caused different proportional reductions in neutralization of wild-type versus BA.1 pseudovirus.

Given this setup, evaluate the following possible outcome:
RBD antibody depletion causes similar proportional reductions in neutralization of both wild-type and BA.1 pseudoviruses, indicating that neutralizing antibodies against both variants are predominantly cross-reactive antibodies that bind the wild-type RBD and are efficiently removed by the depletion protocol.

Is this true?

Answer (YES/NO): NO